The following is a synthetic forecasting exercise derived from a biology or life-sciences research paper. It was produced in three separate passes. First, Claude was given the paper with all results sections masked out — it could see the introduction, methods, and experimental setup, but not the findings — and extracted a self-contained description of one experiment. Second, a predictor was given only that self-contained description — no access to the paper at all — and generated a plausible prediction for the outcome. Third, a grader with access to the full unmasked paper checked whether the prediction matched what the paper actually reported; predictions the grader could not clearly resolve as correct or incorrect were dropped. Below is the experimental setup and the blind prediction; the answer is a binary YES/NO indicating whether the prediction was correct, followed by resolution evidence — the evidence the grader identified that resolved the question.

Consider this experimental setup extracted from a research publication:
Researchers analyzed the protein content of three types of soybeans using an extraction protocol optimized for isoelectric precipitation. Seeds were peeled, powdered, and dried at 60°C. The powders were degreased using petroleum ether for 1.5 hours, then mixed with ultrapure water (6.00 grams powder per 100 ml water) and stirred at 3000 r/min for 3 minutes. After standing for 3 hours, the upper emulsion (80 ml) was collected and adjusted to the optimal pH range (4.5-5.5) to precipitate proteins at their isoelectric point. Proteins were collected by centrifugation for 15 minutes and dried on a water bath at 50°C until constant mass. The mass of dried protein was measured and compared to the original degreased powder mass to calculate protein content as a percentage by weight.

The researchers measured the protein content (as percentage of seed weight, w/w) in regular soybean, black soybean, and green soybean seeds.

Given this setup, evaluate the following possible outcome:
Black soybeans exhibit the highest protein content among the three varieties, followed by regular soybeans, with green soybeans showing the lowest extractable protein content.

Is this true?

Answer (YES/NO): NO